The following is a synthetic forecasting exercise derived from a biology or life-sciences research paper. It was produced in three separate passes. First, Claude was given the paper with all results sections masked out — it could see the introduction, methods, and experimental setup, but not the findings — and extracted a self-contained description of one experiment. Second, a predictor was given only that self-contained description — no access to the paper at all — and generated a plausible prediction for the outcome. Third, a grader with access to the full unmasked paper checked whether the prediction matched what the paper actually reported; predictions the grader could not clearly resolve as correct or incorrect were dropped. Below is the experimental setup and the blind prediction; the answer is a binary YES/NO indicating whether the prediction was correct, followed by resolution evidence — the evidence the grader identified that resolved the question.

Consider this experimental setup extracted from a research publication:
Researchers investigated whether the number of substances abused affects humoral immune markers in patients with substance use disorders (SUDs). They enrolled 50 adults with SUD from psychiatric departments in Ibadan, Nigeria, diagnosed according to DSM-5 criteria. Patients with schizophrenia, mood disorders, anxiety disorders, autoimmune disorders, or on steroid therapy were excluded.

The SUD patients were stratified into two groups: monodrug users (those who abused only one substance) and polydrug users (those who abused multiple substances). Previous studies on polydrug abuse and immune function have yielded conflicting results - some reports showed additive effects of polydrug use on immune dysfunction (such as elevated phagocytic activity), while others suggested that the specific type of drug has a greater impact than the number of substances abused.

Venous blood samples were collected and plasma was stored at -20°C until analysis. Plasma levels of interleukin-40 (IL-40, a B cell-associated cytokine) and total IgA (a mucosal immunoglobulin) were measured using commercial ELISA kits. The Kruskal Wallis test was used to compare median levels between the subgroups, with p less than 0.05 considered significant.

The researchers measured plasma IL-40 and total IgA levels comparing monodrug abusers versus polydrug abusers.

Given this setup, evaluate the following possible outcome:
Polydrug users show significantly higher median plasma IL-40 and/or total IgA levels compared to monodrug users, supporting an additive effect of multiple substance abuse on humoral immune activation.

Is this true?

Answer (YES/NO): NO